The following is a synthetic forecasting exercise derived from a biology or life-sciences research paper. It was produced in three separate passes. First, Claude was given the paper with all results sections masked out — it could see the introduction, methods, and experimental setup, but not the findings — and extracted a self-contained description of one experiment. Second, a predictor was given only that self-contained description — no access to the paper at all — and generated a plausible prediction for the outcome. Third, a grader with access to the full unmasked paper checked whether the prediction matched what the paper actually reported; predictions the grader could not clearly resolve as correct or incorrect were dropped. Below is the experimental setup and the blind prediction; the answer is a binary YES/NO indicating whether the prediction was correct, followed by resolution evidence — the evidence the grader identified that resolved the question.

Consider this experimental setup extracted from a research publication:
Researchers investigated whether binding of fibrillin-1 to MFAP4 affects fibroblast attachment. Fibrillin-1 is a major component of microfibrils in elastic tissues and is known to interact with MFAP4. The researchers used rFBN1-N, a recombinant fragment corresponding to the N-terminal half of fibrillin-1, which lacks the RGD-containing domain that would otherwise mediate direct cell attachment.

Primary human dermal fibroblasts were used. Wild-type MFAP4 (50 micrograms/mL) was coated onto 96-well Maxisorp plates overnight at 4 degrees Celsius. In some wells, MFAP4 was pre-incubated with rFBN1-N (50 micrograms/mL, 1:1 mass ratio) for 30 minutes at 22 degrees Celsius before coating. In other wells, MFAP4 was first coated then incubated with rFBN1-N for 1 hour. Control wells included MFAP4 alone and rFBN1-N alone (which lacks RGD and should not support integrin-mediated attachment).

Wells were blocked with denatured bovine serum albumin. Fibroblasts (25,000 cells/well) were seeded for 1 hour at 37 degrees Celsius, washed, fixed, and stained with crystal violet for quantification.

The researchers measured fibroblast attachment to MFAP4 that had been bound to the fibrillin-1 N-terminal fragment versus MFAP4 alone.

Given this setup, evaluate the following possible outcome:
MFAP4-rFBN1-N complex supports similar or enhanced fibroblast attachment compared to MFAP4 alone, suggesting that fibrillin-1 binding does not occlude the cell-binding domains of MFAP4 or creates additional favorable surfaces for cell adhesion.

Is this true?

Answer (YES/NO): NO